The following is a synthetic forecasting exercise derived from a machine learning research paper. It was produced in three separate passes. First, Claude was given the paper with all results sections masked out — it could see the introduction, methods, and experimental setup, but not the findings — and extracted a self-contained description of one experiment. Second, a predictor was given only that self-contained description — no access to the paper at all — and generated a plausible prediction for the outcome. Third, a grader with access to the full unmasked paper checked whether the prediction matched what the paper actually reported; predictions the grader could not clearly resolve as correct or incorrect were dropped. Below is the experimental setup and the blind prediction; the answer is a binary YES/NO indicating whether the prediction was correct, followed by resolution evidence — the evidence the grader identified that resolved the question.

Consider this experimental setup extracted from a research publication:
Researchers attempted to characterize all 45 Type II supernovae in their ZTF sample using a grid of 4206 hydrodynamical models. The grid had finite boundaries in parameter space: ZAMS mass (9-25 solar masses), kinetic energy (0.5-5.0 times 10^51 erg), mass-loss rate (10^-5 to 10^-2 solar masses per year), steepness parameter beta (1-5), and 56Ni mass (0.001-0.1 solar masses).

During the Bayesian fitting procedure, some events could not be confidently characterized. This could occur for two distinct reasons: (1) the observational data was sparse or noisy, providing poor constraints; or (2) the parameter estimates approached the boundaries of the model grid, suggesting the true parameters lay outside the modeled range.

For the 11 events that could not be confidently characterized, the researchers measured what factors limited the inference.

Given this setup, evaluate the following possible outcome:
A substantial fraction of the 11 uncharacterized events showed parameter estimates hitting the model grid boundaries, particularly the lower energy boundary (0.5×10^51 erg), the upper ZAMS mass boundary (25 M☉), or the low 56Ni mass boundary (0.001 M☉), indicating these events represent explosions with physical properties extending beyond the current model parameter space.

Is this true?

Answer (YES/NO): NO